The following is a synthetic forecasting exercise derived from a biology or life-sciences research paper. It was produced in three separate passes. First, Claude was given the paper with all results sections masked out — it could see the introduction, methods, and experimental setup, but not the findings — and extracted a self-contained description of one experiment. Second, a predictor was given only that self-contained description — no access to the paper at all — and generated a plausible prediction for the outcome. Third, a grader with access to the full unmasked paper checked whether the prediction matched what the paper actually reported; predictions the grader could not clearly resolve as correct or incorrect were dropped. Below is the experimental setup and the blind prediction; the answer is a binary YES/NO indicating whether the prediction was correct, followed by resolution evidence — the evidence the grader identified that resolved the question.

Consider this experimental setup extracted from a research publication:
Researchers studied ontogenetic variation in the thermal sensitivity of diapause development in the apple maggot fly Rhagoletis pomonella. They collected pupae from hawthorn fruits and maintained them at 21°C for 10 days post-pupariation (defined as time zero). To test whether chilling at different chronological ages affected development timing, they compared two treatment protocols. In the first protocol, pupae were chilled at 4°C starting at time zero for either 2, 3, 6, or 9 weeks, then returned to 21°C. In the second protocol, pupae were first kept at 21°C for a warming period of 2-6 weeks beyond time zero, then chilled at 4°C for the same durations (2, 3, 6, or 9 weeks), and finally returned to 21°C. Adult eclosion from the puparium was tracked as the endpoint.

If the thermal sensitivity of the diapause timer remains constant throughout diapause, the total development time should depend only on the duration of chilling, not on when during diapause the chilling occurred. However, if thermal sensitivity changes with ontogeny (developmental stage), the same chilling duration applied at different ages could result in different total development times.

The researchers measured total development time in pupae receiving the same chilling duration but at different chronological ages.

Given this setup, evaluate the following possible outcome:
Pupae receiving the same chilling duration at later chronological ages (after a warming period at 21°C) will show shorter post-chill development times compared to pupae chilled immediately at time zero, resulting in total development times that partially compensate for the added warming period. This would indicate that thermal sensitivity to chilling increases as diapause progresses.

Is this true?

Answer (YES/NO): NO